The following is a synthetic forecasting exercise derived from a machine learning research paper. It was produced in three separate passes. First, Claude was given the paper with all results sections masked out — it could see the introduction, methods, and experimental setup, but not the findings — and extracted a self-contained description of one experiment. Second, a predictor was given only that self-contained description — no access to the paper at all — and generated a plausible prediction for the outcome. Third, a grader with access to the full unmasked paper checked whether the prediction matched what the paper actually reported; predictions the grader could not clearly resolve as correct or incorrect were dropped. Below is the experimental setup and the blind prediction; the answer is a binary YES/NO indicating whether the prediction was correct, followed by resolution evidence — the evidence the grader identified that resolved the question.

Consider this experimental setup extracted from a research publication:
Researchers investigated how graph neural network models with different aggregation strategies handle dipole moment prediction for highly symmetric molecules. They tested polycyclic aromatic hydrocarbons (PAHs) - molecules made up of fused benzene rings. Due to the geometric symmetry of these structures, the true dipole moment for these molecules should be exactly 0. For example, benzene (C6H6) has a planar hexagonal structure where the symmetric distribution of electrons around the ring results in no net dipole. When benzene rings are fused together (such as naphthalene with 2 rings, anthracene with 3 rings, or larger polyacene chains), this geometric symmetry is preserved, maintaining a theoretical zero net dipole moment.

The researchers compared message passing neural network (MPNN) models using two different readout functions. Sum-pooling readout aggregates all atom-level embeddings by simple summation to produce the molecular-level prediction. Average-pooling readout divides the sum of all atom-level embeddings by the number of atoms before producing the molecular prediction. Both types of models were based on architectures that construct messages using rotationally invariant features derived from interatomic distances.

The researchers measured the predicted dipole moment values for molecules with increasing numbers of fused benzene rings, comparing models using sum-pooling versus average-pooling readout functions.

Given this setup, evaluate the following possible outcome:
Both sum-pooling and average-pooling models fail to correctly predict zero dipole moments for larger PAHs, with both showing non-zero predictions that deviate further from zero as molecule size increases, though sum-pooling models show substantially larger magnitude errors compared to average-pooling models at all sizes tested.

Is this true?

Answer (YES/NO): NO